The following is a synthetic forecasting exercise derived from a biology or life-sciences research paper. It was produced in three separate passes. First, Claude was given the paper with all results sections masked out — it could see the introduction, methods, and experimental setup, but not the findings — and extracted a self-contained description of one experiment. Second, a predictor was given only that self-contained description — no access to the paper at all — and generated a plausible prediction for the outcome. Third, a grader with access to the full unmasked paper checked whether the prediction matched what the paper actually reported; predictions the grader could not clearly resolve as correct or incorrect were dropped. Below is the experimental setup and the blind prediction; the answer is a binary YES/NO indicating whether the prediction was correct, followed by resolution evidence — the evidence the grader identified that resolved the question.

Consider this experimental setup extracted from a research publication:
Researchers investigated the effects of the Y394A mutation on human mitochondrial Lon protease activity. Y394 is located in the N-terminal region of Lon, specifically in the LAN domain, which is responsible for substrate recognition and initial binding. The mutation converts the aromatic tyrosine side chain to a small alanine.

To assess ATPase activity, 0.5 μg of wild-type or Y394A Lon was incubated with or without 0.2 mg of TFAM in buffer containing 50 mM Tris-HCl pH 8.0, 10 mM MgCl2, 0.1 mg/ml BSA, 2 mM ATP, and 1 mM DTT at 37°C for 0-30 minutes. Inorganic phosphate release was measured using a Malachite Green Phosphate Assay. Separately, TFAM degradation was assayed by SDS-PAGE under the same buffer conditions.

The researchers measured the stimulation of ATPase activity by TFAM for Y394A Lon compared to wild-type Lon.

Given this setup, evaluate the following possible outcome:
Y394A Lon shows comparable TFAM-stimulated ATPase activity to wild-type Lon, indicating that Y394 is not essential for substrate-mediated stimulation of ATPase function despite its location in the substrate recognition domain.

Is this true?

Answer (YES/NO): NO